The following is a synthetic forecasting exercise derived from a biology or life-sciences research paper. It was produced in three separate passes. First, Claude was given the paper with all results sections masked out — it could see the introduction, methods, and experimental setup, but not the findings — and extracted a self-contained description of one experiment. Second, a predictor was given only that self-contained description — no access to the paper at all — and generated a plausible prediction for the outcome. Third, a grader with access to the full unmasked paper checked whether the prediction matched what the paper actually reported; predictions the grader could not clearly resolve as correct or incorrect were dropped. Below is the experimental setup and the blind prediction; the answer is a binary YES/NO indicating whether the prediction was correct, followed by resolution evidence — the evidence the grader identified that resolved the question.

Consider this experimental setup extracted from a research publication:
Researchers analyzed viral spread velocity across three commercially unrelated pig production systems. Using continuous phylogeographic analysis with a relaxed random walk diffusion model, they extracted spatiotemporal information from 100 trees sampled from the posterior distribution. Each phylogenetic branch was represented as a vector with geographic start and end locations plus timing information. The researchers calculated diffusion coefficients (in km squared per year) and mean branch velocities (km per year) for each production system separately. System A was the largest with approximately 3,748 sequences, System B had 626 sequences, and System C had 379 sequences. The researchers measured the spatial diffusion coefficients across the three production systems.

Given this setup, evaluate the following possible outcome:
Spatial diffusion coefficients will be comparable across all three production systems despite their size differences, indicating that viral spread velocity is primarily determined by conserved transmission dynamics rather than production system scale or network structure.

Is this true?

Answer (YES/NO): NO